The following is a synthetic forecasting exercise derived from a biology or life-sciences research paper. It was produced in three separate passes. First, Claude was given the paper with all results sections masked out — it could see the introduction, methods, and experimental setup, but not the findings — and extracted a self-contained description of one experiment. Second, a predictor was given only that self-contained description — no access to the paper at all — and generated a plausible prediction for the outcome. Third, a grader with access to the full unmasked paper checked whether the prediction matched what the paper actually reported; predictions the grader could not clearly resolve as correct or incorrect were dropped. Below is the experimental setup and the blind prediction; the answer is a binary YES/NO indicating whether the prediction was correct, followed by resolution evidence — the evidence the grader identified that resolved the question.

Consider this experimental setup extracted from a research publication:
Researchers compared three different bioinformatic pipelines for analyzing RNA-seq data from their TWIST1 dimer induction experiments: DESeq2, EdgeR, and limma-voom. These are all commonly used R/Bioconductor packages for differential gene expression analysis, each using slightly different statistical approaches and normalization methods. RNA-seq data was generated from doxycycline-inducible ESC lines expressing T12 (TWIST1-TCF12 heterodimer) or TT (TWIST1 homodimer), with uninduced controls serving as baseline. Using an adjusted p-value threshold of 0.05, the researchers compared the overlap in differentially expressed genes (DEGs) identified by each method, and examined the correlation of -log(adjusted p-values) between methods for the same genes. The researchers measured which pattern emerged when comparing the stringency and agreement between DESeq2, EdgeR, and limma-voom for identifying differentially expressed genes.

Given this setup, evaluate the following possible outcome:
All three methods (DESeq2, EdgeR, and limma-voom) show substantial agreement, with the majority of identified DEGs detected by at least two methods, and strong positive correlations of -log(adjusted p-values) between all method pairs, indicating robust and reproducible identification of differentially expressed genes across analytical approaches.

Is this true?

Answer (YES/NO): NO